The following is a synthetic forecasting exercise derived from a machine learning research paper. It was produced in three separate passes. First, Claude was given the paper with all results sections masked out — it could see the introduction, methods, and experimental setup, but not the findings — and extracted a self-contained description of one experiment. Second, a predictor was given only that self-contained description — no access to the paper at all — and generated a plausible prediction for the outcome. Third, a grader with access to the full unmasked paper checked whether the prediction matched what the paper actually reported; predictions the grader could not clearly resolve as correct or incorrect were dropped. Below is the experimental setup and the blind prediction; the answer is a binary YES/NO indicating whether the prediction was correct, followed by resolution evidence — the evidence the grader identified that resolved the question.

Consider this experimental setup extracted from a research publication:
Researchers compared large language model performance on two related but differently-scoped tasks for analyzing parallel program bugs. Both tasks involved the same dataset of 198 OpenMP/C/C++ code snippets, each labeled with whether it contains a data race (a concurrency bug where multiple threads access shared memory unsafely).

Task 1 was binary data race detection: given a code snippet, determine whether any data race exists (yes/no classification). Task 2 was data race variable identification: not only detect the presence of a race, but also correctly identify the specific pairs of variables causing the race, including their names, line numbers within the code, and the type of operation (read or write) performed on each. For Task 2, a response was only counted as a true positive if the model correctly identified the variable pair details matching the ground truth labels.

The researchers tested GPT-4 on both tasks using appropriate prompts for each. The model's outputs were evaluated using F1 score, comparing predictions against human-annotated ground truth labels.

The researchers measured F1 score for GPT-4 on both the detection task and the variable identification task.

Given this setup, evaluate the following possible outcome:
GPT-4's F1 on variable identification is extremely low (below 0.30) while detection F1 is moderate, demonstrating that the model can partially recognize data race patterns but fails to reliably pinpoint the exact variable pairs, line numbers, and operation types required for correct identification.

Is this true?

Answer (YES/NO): YES